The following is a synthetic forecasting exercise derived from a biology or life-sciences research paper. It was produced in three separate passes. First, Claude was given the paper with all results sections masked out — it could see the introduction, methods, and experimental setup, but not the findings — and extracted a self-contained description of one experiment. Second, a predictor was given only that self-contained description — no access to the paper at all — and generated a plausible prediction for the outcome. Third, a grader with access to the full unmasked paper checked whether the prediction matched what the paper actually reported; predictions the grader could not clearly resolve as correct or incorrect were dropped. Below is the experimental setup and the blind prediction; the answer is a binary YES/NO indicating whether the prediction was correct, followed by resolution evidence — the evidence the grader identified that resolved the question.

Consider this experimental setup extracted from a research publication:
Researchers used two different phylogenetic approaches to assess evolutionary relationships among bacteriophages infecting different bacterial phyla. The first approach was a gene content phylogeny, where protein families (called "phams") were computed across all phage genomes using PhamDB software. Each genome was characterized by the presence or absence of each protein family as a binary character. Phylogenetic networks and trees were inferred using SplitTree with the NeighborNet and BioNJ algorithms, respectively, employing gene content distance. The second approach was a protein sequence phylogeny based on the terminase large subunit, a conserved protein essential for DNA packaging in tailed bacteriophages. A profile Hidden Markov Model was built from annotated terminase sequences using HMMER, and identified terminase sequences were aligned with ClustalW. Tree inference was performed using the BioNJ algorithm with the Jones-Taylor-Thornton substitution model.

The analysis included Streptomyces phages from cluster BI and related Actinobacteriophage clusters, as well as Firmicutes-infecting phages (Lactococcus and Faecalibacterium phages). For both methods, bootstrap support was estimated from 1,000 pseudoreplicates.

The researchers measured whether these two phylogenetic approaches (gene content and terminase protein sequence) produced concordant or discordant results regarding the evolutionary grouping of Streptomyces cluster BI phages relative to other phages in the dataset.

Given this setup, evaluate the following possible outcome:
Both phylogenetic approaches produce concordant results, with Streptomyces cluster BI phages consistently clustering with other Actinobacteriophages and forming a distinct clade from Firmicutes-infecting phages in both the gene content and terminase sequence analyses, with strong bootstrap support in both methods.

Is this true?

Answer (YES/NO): NO